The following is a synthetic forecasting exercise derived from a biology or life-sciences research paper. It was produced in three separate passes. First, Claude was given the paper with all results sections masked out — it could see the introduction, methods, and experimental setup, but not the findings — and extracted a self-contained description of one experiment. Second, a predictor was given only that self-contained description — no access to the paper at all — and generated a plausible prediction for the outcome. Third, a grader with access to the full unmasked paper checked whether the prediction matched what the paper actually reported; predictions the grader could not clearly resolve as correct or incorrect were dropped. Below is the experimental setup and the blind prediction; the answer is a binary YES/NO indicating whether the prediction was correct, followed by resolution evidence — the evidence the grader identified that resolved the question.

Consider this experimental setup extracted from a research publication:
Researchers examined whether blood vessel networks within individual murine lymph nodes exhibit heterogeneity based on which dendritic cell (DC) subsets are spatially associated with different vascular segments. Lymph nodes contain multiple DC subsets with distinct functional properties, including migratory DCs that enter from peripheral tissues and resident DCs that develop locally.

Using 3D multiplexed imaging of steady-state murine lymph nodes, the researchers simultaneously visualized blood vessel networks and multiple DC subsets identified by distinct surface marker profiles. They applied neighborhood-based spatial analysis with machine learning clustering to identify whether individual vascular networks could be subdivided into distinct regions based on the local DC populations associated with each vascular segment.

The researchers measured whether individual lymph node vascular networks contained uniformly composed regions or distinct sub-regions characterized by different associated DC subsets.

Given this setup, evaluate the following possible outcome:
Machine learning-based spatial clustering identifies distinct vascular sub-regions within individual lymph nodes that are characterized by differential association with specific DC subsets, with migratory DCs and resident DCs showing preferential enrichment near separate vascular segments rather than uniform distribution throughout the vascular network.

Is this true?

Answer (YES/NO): YES